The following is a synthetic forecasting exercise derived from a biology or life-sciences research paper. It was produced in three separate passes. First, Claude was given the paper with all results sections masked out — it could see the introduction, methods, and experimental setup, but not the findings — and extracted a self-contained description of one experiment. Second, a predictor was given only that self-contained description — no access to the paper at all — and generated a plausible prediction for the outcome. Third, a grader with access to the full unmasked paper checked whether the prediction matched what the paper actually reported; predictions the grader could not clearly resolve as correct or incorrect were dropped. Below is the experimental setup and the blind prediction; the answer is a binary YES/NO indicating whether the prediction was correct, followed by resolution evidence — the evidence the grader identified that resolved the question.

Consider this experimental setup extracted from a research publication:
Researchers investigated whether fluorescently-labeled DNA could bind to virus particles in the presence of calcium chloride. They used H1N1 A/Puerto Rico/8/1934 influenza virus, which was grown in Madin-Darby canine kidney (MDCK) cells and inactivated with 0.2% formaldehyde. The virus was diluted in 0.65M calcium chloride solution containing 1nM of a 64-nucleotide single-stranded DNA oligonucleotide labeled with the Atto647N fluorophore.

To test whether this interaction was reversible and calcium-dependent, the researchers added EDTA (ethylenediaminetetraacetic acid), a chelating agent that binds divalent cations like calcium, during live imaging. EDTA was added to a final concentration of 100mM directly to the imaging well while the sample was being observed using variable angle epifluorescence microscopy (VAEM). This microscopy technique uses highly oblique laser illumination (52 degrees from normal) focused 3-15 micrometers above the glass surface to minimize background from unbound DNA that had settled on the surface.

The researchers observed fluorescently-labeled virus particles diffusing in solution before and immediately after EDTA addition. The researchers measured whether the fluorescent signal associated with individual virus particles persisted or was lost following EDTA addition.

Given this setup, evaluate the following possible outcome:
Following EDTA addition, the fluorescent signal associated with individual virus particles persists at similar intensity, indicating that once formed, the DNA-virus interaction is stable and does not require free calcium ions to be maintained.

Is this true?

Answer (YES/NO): NO